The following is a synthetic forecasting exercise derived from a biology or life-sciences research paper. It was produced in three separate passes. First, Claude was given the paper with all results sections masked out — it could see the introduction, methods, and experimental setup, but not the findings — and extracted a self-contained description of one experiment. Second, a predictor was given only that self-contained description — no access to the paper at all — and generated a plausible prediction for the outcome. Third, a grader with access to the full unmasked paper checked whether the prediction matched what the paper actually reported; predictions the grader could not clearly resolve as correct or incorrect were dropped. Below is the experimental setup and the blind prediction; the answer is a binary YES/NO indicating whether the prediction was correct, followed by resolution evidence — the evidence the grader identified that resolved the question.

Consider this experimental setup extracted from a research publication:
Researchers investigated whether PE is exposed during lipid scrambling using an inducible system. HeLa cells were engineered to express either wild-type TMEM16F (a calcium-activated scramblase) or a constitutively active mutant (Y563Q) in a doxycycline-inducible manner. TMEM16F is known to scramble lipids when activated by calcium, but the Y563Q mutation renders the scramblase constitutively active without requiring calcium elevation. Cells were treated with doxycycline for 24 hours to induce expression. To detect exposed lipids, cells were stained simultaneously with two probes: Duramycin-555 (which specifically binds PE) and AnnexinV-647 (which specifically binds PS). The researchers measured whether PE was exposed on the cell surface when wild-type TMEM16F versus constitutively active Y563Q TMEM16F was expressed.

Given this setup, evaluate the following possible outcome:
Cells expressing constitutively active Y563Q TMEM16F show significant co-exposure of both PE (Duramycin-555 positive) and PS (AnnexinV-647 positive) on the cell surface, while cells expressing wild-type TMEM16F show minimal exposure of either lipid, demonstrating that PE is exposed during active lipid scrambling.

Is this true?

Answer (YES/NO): YES